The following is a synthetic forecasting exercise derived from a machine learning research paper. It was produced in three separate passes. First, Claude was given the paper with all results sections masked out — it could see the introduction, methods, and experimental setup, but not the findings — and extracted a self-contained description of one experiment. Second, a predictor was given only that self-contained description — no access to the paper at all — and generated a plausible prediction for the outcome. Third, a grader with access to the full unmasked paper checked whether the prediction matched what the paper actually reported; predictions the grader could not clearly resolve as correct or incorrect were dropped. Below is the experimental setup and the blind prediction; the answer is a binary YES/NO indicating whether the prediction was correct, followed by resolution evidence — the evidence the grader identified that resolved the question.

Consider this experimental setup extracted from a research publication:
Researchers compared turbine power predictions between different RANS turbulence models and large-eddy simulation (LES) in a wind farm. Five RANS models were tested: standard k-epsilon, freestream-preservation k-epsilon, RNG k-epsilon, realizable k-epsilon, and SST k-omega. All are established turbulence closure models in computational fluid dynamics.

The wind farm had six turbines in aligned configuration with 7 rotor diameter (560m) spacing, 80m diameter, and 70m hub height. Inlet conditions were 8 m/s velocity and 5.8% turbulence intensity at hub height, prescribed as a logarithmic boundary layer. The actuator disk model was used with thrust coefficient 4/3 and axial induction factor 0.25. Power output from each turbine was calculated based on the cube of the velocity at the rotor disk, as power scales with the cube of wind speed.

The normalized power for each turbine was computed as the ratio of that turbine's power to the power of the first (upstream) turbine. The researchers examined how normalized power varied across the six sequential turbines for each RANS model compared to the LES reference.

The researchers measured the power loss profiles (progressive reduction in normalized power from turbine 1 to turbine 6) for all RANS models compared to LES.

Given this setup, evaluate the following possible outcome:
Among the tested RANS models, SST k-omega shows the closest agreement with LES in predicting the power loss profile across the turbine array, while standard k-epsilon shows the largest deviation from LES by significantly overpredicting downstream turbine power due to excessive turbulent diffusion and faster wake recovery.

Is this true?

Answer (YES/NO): NO